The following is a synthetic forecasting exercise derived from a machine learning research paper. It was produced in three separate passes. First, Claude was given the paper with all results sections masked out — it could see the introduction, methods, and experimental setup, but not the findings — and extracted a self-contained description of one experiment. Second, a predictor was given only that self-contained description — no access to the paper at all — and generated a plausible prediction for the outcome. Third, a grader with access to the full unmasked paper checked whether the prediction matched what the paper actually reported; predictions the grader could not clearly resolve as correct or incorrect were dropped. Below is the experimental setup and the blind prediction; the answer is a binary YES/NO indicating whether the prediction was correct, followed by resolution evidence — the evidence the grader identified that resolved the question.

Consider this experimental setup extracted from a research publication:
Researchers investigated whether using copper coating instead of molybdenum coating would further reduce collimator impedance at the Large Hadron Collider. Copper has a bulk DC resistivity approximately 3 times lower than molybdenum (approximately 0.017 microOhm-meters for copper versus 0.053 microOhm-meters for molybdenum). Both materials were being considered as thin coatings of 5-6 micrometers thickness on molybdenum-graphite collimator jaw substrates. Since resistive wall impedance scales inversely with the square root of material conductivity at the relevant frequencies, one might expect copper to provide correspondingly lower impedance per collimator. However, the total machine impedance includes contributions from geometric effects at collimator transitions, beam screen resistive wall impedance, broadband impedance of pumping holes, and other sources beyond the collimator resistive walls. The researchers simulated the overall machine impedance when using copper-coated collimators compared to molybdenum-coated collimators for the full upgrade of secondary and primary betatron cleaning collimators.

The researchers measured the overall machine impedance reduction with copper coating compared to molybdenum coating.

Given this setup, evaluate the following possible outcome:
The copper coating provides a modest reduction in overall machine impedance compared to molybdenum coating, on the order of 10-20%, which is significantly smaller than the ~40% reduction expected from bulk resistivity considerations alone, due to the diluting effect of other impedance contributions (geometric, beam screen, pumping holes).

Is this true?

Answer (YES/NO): NO